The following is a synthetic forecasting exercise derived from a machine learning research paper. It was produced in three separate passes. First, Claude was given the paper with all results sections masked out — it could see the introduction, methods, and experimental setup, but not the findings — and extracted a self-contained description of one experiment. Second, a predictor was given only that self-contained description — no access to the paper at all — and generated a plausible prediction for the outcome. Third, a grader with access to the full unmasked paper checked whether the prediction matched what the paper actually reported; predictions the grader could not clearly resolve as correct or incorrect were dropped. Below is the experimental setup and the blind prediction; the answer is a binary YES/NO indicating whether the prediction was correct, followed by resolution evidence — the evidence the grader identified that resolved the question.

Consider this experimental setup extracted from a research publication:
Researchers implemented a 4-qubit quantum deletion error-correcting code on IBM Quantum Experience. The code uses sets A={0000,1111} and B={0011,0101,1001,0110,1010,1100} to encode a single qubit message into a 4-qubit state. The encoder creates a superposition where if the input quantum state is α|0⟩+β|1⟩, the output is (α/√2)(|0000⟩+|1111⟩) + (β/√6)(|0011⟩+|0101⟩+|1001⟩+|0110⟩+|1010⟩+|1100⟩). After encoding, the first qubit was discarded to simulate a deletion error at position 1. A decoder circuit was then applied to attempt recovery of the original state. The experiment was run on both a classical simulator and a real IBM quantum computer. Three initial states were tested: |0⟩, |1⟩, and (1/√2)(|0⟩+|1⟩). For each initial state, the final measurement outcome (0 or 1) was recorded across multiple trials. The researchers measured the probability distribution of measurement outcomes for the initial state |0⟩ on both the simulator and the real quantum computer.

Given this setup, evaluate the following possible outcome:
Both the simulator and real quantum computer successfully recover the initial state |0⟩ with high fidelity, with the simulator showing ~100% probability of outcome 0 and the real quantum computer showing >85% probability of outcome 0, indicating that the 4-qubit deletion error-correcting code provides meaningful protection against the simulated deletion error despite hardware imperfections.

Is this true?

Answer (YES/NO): NO